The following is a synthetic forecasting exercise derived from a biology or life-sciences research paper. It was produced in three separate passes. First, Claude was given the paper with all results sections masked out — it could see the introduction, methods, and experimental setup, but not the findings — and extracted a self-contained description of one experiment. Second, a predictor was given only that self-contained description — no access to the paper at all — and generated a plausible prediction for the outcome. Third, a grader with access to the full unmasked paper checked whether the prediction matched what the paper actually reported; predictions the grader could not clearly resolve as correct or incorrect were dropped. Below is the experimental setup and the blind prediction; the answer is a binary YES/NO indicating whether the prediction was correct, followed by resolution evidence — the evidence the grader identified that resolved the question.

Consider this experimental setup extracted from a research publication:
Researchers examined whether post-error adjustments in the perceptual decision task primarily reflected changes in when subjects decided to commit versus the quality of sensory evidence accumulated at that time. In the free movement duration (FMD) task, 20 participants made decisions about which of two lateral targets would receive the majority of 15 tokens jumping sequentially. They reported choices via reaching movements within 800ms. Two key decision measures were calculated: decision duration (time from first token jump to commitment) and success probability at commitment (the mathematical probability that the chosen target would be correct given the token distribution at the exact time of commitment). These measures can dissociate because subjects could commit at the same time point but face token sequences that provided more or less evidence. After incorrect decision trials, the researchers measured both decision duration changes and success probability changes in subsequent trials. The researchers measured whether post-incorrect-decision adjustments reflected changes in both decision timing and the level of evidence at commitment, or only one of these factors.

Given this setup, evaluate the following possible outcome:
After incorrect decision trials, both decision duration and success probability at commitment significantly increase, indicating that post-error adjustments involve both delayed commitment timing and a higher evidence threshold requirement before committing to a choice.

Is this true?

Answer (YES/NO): YES